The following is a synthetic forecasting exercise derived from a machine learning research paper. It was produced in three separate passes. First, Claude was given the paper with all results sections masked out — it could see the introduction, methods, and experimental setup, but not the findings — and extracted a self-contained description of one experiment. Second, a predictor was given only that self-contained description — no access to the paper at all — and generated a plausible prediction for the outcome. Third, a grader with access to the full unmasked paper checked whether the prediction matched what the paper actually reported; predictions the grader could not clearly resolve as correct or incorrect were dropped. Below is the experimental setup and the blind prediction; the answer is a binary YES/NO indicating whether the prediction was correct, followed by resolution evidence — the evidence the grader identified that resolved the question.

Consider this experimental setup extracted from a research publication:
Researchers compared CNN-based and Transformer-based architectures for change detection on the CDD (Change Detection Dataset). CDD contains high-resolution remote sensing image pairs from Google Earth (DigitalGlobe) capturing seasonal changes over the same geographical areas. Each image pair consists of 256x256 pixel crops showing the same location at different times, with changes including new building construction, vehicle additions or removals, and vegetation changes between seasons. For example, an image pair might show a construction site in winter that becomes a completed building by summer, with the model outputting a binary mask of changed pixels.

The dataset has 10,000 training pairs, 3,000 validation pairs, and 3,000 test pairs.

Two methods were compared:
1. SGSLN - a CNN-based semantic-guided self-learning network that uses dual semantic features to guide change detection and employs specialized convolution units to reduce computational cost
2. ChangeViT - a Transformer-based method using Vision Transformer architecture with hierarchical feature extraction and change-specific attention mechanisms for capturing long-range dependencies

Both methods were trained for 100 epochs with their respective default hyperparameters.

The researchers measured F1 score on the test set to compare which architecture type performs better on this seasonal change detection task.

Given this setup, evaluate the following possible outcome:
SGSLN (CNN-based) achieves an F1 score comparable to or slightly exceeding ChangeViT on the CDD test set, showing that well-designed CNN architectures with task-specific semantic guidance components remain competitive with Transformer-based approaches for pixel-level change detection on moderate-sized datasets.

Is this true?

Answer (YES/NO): YES